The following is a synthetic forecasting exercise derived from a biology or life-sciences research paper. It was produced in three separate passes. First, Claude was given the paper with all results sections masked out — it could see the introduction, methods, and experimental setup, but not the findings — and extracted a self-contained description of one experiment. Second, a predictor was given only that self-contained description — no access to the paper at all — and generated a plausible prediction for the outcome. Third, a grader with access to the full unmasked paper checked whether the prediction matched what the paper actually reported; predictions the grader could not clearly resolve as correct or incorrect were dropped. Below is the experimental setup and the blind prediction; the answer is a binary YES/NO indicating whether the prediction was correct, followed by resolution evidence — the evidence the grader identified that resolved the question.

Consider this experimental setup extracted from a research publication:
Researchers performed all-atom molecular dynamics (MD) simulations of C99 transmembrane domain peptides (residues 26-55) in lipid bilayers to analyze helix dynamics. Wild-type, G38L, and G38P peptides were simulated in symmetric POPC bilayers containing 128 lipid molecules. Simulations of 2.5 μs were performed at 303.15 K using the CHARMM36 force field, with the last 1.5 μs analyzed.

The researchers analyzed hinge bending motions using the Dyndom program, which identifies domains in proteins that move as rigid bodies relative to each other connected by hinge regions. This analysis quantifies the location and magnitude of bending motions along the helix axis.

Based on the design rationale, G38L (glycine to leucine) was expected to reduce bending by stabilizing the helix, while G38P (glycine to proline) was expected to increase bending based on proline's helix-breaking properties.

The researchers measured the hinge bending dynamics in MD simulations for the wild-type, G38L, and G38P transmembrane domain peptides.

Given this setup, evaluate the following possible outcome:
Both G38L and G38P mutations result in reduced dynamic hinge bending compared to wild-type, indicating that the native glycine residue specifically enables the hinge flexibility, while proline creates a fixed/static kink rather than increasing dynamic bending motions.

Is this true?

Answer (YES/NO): NO